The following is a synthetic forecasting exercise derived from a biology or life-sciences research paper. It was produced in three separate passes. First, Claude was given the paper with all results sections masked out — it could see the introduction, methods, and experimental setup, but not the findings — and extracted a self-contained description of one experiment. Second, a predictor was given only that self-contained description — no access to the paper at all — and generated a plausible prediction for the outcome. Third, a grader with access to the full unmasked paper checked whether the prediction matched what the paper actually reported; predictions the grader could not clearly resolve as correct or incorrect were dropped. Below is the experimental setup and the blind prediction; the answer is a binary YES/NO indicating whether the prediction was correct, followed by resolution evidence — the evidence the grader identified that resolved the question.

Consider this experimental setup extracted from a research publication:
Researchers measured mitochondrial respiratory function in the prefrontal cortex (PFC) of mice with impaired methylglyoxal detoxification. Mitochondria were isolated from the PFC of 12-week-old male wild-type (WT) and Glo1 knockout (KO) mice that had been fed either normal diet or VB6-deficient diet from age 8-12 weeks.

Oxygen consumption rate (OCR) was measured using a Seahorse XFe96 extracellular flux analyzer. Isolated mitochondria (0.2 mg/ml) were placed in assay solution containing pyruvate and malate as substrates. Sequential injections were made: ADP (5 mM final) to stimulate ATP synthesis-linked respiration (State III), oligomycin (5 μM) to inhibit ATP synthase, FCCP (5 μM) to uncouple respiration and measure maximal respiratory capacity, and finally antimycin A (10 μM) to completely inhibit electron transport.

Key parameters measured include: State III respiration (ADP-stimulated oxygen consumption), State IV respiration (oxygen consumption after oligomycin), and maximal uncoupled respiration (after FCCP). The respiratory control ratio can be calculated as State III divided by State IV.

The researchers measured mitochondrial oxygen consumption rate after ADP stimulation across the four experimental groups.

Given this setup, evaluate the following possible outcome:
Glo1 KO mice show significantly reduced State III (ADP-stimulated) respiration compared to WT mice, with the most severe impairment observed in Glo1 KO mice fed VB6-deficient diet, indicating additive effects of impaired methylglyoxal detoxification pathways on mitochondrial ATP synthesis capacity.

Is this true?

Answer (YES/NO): NO